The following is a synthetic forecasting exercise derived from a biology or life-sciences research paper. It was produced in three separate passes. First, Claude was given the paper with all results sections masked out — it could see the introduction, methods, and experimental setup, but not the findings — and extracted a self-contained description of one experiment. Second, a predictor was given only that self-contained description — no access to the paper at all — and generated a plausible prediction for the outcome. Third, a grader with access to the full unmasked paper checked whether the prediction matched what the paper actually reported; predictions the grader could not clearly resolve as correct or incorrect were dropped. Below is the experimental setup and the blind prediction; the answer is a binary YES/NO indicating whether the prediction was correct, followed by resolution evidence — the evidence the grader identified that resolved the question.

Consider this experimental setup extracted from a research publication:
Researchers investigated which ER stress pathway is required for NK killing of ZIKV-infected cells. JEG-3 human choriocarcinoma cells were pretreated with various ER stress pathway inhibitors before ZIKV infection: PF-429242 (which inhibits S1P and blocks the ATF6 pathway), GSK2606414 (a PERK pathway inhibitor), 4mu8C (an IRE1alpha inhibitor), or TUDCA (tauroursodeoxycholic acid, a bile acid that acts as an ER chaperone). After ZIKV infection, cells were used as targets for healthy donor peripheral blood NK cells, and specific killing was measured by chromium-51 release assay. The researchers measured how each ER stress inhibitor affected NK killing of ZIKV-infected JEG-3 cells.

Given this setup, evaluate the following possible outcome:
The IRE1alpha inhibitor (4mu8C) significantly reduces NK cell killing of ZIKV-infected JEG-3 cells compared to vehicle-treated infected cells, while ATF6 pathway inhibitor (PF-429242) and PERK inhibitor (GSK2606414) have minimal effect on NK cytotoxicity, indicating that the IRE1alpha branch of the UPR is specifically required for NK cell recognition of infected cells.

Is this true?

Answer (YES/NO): NO